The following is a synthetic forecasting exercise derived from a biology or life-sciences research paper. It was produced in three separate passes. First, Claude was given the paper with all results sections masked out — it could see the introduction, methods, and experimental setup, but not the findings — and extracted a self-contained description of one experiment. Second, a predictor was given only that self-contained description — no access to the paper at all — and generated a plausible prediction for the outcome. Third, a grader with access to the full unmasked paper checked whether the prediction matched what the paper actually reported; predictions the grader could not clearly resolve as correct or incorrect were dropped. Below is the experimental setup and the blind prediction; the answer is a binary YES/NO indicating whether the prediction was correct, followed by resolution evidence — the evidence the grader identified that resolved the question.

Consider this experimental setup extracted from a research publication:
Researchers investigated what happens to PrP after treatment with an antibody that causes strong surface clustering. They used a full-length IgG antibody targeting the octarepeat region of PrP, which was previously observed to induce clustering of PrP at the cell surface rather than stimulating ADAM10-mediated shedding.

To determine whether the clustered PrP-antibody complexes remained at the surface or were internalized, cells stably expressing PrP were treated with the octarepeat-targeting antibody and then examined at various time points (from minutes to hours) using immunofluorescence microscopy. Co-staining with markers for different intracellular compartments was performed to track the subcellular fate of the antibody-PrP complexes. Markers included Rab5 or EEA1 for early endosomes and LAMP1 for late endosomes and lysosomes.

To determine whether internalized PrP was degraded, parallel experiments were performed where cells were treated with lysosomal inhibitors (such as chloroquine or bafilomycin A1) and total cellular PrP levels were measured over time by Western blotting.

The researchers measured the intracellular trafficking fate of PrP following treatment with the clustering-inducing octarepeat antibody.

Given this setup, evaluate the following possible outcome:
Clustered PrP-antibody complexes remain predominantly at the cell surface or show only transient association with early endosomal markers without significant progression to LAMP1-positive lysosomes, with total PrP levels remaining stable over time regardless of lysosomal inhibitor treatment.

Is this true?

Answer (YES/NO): NO